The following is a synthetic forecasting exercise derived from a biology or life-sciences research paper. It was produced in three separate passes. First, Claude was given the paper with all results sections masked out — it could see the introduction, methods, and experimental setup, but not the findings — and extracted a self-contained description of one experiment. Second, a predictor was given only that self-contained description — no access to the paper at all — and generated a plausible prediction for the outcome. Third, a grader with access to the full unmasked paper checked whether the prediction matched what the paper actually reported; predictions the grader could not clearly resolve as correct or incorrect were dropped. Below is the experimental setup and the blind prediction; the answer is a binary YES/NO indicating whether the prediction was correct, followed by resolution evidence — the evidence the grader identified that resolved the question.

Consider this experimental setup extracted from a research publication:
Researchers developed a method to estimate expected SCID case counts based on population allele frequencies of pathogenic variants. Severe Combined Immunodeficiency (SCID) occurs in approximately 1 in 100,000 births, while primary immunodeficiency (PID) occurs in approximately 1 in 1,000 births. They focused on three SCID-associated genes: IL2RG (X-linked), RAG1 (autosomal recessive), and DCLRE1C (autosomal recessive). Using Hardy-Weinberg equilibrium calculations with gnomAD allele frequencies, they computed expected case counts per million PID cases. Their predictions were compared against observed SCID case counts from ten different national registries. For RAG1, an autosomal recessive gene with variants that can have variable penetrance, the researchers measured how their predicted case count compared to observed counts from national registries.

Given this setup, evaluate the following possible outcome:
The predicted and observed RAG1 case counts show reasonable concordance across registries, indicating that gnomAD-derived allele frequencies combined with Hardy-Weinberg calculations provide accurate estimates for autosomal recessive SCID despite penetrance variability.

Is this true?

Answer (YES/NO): NO